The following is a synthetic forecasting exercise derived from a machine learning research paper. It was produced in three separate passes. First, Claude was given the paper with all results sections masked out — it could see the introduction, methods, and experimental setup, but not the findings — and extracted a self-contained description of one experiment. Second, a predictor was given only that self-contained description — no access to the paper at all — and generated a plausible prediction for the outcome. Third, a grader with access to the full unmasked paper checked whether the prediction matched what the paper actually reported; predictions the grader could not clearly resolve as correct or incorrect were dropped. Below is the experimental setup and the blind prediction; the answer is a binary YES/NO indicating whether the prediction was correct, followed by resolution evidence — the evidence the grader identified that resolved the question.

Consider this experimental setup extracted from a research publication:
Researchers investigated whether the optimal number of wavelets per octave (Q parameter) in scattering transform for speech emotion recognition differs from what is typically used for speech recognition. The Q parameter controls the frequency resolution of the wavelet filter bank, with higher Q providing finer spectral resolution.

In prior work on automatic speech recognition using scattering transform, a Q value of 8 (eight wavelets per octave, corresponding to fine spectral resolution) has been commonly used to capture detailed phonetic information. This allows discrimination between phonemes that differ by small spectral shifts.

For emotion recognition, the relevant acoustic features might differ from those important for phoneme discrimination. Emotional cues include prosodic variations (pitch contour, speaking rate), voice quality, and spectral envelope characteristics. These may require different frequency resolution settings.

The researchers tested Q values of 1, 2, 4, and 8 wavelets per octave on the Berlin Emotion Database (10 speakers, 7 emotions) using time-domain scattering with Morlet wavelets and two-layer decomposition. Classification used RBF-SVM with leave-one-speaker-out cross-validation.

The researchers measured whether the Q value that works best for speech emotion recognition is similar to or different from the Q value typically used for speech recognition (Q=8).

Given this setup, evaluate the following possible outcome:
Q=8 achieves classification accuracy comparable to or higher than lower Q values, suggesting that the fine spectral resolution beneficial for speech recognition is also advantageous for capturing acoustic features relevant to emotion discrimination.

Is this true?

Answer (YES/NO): NO